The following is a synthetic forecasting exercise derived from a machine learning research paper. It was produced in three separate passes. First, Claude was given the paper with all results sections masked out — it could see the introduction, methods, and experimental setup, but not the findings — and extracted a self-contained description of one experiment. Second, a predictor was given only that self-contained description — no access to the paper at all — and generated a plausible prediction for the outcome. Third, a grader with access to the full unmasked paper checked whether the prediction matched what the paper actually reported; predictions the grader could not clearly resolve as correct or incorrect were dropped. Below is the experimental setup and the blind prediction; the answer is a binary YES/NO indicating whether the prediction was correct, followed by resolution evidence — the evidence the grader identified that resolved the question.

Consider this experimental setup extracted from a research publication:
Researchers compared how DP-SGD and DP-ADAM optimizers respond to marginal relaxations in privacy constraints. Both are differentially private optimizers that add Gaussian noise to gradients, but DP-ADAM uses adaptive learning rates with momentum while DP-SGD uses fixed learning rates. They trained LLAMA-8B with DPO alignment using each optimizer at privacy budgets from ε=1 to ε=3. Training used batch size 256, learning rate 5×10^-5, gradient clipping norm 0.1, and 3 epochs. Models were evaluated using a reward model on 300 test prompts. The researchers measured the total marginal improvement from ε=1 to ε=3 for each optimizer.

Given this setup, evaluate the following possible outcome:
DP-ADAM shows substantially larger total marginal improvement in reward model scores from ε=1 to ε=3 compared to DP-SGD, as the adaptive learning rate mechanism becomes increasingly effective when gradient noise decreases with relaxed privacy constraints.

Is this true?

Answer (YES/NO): YES